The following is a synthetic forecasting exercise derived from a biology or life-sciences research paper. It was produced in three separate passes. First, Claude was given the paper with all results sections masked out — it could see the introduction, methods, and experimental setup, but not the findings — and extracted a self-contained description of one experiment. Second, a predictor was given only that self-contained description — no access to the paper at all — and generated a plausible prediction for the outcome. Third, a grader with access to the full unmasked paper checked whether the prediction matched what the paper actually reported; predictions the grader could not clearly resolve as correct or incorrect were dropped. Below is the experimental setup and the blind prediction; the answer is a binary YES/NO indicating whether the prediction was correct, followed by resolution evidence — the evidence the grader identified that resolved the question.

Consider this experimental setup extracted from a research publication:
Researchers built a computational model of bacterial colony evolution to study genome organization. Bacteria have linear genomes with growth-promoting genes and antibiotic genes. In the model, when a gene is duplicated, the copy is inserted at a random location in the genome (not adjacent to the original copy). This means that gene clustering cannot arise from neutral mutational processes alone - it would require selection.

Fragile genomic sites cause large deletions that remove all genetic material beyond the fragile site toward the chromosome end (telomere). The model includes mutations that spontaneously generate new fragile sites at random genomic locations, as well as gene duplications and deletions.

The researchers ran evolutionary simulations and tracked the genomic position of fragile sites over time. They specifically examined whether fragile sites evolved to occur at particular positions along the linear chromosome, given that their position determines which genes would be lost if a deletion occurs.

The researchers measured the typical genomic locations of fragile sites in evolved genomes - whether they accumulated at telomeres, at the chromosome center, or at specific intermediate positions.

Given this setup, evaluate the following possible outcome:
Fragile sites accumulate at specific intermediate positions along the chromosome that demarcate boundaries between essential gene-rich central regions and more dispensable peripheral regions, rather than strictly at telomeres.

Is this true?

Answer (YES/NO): NO